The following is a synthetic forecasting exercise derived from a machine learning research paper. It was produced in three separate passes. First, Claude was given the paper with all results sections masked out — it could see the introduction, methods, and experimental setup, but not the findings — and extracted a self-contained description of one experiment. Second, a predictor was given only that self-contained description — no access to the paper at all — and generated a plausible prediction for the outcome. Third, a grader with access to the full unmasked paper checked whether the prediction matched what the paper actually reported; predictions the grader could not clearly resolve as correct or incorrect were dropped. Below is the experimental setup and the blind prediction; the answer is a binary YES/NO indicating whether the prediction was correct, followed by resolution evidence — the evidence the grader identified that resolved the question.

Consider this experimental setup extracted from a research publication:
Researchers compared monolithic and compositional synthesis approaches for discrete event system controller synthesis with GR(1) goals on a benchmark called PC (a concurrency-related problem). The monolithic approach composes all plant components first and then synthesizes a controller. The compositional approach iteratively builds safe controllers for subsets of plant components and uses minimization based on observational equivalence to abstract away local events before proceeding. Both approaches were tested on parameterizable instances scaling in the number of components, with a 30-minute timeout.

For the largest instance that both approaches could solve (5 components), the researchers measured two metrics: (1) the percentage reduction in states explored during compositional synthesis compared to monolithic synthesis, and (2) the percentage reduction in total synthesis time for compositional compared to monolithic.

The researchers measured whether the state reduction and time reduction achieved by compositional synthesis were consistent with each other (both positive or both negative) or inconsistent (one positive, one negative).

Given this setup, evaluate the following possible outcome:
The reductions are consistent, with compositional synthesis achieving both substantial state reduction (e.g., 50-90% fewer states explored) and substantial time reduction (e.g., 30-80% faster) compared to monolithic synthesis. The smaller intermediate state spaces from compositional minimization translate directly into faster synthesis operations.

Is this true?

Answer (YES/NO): NO